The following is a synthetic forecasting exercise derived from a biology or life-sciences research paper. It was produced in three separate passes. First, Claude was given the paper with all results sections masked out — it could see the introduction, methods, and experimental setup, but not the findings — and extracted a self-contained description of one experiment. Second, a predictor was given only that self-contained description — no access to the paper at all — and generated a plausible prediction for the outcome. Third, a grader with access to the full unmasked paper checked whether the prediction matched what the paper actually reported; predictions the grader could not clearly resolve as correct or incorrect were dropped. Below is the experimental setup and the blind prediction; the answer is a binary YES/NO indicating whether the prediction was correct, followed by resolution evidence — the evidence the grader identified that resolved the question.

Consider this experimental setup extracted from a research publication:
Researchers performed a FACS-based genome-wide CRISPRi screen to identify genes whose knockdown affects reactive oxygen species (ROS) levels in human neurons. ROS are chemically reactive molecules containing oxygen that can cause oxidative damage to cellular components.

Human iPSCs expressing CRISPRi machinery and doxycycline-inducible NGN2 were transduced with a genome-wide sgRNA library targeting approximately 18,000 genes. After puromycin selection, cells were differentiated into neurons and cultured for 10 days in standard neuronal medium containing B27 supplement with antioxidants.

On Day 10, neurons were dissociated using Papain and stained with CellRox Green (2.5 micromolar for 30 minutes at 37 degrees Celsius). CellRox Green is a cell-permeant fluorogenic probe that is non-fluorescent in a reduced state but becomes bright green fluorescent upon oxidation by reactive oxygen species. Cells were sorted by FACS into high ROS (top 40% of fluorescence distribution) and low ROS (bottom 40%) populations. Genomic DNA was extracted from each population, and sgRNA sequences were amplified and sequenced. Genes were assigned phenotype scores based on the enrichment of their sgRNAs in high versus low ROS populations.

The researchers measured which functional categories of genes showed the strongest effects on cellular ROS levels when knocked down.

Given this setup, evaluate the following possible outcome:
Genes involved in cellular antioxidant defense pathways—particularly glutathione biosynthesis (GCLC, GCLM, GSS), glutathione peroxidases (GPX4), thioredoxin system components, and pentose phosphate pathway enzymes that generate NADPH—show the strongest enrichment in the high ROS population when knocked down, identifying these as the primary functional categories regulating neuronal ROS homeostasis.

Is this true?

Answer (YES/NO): NO